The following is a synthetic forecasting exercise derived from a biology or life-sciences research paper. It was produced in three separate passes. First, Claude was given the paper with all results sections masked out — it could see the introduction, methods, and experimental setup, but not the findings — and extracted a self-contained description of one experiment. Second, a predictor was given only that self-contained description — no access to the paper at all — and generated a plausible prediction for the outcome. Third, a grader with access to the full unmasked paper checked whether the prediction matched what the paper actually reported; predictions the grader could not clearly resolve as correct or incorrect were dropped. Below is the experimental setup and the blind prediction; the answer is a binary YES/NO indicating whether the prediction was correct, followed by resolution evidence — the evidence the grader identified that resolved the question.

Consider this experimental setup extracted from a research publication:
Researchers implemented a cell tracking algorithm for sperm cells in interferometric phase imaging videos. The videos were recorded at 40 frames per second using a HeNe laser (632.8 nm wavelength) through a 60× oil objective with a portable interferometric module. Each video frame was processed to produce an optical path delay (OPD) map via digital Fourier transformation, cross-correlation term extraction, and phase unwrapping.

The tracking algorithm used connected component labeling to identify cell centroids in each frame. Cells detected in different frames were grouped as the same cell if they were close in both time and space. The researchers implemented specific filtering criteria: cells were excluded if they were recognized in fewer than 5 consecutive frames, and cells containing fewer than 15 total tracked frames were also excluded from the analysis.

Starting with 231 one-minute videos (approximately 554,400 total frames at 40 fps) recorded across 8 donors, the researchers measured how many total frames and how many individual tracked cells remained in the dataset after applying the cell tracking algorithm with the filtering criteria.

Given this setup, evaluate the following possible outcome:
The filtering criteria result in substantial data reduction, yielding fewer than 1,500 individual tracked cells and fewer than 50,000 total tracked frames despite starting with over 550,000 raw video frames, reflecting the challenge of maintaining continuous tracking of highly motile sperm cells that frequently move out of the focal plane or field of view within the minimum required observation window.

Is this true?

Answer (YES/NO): NO